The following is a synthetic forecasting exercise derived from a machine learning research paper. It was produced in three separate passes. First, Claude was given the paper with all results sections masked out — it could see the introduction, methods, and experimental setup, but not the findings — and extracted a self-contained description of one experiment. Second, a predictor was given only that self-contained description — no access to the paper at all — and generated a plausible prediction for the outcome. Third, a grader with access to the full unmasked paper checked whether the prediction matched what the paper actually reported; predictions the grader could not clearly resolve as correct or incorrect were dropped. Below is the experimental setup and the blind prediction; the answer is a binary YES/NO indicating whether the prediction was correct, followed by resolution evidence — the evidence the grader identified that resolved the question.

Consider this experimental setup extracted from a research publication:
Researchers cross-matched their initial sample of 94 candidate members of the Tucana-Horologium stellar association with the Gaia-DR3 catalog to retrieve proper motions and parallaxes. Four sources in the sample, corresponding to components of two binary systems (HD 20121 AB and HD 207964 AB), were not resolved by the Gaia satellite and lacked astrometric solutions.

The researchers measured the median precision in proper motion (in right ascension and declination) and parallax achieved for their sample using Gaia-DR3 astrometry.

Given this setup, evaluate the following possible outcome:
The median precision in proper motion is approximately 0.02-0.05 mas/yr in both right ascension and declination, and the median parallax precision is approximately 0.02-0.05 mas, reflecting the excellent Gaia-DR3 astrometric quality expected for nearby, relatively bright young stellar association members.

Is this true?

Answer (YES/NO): YES